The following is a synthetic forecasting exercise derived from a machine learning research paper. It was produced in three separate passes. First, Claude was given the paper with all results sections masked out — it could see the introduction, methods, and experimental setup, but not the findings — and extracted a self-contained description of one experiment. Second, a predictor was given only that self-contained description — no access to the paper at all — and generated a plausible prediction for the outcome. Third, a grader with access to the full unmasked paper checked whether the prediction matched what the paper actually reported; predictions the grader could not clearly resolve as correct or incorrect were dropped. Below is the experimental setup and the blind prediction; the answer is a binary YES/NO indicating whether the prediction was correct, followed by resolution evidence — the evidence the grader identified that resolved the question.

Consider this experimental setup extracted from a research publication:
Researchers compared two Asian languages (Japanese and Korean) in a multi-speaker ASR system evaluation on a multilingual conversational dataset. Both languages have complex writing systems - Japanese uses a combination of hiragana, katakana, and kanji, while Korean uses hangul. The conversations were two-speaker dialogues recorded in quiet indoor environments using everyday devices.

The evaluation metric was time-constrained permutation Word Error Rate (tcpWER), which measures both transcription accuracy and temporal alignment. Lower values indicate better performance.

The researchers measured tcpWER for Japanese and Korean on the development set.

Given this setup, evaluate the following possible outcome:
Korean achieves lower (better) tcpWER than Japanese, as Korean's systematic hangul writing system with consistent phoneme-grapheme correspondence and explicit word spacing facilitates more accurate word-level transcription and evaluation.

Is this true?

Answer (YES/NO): YES